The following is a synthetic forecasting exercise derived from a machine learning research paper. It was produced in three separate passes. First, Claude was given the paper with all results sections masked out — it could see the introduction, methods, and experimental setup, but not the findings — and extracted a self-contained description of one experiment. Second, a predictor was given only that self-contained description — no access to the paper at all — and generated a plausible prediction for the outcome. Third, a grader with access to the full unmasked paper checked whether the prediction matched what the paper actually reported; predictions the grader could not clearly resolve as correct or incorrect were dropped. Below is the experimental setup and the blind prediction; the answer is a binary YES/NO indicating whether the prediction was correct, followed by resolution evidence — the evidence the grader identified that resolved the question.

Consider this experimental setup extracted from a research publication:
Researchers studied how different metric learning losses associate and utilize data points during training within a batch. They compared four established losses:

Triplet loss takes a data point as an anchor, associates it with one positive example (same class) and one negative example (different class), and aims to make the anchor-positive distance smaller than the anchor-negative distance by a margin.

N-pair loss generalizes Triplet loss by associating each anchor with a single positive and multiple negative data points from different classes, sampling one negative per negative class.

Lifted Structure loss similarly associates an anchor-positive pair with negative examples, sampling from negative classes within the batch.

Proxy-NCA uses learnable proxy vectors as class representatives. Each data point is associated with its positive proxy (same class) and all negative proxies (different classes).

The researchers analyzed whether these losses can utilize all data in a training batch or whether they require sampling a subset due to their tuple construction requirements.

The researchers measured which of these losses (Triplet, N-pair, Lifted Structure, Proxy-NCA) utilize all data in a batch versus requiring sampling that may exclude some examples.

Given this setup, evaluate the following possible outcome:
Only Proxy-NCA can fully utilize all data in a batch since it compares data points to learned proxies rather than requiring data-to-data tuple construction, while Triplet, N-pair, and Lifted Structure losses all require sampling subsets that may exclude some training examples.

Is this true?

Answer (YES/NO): NO